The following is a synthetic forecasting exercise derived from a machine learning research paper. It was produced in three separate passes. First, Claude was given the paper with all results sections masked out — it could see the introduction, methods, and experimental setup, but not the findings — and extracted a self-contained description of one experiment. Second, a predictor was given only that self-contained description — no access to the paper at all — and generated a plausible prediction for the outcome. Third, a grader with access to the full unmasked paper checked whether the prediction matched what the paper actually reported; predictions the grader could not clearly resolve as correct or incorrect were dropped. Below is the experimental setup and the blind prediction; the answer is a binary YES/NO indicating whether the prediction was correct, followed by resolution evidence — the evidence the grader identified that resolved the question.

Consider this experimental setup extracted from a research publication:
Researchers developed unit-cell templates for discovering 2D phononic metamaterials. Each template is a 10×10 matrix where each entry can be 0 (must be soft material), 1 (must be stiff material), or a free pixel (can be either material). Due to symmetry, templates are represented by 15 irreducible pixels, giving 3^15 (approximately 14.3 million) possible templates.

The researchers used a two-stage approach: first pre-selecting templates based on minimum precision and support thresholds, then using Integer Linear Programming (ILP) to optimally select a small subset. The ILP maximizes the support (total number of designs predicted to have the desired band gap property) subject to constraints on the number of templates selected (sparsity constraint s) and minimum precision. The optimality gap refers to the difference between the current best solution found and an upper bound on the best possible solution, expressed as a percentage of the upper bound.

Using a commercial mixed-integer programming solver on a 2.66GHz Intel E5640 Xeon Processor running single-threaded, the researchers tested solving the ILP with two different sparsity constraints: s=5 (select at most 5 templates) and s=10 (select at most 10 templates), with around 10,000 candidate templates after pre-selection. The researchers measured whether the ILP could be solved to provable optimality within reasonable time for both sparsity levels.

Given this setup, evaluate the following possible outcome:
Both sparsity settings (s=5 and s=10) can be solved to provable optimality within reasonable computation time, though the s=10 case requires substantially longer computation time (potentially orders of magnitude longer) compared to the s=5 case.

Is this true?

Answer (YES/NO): NO